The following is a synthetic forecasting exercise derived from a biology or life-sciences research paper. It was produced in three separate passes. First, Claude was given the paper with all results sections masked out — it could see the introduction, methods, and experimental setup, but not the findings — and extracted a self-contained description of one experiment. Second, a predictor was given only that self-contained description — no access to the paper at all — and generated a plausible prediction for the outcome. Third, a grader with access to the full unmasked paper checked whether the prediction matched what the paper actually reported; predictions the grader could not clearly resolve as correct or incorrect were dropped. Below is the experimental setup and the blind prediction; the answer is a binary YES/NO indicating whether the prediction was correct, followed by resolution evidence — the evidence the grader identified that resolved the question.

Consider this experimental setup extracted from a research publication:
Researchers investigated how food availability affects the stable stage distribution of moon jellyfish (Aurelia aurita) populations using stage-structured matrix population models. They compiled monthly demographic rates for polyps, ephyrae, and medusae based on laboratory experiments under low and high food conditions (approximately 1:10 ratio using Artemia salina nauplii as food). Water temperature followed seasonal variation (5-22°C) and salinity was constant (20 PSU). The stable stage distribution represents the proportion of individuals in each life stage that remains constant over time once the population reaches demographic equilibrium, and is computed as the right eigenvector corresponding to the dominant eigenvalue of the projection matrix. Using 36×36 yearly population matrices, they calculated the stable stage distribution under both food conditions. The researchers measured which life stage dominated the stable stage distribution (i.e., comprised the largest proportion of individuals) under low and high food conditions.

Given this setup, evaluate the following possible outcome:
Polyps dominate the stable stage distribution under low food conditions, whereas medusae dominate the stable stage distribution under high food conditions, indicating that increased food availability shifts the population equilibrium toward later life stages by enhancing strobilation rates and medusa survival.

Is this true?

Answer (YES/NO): NO